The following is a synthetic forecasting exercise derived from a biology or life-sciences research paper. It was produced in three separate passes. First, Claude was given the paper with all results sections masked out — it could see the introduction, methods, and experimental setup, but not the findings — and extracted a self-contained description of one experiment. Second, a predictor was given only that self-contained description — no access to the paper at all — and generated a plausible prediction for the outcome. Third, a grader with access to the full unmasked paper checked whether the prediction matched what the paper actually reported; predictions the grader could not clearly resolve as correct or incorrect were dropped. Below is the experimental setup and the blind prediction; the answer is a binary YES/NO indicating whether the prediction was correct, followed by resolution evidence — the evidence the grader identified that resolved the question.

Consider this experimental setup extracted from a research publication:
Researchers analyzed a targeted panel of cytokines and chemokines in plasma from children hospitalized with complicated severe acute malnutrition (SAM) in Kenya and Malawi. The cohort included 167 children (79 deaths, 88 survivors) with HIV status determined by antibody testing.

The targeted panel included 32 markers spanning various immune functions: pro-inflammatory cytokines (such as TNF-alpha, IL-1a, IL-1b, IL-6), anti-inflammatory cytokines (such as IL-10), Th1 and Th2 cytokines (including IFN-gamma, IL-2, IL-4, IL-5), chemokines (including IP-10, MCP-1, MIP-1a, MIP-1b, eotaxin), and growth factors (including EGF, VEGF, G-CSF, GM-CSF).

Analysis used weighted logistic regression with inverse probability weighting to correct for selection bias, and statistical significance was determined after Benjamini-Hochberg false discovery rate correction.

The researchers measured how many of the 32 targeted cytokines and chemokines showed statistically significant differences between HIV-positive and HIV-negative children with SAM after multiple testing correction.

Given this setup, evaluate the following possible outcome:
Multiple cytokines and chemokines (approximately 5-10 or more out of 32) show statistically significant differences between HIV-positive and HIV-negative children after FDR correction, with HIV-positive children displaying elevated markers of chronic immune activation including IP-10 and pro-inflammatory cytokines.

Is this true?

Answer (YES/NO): YES